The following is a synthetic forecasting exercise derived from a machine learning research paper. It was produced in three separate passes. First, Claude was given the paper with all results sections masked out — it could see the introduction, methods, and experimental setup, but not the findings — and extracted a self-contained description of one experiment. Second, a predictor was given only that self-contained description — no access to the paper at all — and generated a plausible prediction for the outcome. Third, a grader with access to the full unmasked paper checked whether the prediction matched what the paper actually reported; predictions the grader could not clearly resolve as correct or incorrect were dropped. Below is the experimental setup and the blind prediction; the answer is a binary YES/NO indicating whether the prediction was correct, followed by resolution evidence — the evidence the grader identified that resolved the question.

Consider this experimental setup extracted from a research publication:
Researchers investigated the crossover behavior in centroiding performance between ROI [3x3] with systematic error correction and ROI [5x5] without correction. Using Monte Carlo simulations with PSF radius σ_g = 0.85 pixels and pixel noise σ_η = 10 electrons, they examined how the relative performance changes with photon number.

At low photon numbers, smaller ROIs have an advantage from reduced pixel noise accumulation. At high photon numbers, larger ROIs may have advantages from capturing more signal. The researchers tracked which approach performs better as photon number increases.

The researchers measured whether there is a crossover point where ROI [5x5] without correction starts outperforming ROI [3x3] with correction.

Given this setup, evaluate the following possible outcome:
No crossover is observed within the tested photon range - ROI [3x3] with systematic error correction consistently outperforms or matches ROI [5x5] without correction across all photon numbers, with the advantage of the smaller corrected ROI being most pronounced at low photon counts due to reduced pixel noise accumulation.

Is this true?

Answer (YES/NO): NO